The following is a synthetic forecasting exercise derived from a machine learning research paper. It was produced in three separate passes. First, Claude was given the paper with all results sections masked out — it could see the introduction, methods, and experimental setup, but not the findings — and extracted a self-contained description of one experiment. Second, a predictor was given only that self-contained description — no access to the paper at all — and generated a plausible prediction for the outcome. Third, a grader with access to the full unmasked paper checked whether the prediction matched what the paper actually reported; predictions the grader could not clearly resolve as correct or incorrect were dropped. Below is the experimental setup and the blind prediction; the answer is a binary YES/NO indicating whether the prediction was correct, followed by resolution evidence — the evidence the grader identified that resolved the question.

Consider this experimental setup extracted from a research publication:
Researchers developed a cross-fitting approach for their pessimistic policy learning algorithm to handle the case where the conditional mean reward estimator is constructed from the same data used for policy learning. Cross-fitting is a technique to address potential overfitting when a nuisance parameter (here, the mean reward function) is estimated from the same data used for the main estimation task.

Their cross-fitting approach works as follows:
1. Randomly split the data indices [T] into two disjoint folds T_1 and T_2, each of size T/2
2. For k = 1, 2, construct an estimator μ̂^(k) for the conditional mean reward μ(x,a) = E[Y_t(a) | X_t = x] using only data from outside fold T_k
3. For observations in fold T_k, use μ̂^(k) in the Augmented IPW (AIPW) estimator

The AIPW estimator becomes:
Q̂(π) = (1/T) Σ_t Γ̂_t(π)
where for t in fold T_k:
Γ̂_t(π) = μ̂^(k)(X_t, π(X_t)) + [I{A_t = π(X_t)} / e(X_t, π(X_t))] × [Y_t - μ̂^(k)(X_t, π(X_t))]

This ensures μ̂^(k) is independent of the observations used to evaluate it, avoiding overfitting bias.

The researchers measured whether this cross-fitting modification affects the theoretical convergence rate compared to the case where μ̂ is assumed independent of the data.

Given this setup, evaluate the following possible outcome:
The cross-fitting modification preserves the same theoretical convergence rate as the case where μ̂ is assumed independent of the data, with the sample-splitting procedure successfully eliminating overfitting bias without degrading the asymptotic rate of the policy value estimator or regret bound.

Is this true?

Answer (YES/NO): YES